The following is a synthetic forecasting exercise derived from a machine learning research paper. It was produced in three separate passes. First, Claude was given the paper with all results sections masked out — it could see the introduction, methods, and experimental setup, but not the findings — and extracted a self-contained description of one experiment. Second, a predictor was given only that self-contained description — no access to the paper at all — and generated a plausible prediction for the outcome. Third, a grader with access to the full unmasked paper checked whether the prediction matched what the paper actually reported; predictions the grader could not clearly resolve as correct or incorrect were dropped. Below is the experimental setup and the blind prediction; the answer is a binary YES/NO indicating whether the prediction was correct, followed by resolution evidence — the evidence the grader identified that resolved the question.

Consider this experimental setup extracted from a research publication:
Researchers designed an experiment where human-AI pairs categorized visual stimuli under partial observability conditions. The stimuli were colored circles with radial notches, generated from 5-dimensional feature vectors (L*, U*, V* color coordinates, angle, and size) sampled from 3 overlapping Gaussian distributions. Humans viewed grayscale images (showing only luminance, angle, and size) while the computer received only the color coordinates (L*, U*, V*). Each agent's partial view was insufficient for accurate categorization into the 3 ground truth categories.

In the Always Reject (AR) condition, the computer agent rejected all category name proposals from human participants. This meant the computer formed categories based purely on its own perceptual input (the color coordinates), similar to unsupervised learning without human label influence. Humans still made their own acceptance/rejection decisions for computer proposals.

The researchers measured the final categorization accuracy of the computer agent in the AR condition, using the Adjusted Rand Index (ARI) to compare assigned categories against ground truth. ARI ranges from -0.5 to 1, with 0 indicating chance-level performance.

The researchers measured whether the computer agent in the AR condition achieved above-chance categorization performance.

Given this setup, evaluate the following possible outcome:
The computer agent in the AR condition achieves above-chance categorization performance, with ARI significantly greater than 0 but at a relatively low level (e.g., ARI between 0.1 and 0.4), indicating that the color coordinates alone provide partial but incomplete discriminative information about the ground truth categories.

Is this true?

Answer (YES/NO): NO